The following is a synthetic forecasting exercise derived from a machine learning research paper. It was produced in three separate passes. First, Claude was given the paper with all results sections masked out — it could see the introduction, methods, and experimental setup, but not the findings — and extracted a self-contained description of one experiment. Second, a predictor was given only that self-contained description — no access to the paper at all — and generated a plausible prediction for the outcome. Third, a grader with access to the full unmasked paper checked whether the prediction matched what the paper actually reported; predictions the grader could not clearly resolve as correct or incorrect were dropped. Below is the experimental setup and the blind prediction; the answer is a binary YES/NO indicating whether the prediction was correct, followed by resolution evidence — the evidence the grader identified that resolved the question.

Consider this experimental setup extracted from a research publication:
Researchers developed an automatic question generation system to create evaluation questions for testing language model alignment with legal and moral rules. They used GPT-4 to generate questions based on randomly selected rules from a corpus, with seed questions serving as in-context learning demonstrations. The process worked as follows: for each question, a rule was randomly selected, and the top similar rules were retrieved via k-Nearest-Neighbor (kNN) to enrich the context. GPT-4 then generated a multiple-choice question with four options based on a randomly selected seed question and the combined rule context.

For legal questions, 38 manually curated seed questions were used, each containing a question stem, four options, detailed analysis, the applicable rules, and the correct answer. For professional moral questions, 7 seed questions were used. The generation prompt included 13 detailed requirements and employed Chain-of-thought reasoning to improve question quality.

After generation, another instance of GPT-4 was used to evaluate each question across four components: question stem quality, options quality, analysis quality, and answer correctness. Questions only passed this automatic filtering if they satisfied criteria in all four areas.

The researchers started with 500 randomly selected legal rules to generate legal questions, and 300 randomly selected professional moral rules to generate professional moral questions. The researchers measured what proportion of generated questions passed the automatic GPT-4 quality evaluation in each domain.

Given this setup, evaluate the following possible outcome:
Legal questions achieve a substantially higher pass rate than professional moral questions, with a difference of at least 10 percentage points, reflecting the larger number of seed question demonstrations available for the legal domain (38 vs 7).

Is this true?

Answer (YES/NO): NO